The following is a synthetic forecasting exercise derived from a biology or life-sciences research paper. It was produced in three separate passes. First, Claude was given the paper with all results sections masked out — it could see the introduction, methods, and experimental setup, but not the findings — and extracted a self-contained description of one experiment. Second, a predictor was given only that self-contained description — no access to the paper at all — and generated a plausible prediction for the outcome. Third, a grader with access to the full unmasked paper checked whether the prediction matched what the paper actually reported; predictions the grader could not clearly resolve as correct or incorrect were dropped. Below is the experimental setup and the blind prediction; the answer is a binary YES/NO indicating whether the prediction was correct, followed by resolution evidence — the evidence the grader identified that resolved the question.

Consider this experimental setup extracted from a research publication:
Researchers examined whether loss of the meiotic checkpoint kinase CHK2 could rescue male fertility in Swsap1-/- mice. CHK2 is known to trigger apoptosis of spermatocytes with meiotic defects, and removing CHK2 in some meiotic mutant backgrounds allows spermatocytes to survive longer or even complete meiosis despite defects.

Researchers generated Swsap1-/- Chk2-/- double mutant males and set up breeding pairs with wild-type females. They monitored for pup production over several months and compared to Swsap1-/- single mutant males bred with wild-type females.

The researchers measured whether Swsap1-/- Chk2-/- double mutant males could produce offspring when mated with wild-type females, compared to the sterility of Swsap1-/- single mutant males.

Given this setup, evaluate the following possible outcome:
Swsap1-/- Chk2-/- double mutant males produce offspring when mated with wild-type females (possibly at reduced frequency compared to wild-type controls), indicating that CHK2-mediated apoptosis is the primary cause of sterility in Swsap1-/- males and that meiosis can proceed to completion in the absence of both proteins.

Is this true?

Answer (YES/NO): NO